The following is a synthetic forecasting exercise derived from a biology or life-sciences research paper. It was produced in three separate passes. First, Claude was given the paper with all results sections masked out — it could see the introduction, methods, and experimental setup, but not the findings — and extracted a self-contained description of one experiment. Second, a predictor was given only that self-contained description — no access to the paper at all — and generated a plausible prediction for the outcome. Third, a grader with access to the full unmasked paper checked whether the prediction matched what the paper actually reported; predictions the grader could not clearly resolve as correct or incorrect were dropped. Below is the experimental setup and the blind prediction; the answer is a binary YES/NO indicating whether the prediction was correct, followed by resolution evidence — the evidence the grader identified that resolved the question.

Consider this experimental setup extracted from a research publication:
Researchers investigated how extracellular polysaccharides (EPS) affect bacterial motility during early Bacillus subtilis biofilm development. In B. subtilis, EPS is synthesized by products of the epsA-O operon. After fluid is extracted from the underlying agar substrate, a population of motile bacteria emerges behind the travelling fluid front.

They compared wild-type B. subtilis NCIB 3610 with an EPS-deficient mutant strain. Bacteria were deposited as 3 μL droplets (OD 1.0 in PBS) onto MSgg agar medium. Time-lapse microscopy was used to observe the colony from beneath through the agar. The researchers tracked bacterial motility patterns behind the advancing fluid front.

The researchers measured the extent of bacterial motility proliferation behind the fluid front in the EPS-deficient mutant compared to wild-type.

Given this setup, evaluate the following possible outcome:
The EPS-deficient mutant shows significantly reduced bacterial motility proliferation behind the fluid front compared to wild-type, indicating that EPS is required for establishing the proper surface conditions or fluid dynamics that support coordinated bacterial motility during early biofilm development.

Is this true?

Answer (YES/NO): NO